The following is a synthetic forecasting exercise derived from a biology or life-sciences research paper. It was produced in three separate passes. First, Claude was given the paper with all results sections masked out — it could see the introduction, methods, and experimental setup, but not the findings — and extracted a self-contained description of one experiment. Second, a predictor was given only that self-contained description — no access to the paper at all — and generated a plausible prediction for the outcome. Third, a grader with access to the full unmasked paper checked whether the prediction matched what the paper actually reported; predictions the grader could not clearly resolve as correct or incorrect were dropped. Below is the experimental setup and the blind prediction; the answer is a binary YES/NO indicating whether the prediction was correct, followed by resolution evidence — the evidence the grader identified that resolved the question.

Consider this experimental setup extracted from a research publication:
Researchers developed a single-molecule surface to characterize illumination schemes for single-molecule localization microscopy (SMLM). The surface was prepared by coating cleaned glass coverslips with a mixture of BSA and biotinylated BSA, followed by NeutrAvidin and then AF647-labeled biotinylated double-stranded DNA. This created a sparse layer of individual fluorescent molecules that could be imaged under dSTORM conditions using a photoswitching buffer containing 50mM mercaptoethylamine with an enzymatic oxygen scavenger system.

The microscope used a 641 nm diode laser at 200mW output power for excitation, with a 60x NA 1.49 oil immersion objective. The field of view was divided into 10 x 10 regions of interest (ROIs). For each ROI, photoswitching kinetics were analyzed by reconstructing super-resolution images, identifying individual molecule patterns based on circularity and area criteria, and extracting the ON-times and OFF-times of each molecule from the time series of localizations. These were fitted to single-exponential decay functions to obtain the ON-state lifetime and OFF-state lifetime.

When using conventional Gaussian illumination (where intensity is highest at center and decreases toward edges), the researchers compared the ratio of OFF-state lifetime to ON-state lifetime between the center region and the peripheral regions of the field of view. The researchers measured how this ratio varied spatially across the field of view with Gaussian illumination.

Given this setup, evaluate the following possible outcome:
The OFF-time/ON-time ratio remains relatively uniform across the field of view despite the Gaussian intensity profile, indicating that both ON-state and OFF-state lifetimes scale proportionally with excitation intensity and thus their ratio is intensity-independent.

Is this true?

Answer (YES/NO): NO